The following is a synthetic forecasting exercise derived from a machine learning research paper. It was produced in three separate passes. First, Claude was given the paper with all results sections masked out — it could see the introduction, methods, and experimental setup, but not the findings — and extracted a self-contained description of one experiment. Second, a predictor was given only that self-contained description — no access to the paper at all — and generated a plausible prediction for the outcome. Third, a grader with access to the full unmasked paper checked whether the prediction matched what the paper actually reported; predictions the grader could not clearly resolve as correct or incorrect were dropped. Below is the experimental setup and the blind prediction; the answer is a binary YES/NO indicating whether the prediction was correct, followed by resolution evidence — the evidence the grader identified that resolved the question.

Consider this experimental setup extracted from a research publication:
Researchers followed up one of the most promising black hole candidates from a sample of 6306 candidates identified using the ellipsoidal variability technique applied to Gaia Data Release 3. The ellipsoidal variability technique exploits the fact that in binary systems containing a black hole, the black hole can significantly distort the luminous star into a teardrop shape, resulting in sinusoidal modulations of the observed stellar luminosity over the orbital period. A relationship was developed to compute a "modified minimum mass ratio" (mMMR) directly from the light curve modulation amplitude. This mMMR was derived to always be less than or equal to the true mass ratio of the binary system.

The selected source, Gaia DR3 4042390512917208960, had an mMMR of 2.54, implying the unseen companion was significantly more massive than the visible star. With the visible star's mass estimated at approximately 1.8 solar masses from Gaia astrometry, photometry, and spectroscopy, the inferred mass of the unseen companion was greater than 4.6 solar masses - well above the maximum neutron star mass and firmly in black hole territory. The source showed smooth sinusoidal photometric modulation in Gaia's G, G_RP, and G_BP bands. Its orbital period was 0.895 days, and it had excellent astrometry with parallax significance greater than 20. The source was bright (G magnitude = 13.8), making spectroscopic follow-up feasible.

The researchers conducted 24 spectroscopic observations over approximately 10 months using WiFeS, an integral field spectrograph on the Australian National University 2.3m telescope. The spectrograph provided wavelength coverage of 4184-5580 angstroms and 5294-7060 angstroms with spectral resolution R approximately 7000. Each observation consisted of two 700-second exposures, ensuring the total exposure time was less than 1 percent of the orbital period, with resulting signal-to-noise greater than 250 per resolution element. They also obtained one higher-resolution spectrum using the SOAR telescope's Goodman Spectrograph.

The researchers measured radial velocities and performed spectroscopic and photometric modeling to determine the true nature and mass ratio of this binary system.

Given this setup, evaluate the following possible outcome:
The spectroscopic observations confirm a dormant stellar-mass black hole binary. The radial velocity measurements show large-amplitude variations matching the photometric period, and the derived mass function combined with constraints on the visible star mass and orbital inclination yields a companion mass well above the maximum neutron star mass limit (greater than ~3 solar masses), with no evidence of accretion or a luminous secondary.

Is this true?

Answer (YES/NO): NO